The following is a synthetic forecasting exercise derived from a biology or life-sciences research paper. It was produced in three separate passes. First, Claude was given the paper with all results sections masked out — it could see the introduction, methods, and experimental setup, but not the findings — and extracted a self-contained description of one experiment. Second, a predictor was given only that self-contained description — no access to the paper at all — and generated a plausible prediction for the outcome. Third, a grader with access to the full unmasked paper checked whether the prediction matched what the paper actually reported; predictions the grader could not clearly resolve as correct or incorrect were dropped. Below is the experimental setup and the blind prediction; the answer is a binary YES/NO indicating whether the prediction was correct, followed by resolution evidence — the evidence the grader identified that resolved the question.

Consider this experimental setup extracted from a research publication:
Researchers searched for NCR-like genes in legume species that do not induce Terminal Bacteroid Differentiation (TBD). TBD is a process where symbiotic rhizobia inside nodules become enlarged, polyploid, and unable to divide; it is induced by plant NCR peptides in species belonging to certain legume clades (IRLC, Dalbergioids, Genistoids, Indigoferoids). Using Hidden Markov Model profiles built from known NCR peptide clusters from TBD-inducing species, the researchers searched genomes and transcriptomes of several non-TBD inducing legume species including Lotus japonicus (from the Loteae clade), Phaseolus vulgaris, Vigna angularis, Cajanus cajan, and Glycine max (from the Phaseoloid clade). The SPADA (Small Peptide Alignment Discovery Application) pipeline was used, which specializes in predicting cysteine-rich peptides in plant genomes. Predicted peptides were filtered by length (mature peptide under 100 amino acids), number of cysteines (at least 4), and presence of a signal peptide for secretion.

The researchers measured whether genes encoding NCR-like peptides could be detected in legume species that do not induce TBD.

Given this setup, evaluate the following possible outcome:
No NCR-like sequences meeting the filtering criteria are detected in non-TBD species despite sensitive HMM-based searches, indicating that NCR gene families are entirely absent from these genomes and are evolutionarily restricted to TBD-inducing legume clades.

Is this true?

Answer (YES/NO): NO